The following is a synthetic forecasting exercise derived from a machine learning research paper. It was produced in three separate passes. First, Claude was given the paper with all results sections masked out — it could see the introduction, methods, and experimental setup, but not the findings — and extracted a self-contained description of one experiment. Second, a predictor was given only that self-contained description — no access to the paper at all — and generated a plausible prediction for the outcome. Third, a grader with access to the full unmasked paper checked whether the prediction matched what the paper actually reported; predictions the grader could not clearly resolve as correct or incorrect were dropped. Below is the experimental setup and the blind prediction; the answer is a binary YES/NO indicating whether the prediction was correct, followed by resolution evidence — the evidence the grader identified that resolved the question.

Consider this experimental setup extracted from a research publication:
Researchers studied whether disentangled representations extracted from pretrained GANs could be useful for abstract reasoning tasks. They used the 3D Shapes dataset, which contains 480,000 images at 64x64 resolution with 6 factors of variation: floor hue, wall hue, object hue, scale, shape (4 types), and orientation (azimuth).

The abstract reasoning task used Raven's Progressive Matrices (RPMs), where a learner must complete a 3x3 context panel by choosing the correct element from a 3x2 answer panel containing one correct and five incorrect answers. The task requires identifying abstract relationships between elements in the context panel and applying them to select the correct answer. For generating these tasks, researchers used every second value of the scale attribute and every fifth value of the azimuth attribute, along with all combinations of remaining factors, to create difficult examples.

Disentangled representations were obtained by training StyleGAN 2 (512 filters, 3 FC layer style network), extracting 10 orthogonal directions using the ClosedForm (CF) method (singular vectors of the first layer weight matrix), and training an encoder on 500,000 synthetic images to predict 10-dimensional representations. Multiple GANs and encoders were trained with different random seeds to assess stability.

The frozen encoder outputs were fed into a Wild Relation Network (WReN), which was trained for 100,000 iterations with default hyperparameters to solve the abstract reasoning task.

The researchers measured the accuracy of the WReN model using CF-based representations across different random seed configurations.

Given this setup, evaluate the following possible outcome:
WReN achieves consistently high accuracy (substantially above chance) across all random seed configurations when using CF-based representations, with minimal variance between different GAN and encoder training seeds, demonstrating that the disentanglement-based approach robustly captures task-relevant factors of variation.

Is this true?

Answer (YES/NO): YES